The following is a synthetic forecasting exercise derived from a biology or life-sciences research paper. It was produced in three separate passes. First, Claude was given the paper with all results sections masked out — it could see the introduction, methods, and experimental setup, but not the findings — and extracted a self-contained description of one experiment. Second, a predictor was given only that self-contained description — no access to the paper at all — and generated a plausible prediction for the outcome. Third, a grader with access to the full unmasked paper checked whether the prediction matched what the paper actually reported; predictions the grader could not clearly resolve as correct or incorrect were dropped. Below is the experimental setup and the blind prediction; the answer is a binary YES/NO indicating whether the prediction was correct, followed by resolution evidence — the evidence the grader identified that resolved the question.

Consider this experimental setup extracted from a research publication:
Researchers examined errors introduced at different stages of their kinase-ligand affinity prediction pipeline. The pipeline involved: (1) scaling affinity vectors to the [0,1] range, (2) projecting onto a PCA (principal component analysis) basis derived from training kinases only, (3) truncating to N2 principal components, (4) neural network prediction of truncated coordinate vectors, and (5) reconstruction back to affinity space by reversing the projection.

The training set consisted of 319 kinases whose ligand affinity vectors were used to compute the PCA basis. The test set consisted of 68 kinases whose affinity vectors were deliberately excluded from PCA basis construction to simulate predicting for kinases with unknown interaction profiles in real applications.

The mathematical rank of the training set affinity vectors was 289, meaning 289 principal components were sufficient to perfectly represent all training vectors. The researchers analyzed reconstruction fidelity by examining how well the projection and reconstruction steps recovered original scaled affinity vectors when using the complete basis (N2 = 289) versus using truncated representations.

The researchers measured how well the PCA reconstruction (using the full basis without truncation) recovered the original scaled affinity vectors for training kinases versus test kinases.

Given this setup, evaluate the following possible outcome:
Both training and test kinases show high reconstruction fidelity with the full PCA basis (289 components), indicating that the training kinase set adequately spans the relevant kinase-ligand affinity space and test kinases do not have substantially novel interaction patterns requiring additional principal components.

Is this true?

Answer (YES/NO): NO